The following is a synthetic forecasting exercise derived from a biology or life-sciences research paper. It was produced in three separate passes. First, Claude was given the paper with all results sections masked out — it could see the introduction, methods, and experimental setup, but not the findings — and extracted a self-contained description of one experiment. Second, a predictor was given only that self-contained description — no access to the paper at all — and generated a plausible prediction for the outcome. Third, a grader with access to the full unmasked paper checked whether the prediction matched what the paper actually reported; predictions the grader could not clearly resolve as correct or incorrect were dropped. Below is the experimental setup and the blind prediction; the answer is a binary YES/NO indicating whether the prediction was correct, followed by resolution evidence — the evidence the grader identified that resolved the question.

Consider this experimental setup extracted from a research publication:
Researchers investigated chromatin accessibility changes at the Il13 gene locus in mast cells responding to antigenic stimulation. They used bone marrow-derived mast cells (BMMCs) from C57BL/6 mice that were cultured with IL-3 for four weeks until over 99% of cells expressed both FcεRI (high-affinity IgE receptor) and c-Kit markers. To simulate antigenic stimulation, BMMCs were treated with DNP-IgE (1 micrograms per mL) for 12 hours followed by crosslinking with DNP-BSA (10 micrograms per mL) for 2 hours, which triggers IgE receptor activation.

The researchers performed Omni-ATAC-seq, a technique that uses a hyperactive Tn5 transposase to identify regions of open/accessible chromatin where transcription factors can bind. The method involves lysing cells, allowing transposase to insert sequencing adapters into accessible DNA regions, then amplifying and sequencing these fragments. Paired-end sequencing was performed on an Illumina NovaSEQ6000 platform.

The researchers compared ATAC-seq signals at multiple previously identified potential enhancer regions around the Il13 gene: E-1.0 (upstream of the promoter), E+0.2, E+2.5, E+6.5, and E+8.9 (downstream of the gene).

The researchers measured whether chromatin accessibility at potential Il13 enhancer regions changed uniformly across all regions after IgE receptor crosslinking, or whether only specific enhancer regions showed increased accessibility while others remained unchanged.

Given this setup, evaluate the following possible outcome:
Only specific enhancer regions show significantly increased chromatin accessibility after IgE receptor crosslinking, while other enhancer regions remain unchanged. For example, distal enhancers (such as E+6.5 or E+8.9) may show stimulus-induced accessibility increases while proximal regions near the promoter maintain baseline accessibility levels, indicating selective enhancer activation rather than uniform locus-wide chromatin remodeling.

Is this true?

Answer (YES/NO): NO